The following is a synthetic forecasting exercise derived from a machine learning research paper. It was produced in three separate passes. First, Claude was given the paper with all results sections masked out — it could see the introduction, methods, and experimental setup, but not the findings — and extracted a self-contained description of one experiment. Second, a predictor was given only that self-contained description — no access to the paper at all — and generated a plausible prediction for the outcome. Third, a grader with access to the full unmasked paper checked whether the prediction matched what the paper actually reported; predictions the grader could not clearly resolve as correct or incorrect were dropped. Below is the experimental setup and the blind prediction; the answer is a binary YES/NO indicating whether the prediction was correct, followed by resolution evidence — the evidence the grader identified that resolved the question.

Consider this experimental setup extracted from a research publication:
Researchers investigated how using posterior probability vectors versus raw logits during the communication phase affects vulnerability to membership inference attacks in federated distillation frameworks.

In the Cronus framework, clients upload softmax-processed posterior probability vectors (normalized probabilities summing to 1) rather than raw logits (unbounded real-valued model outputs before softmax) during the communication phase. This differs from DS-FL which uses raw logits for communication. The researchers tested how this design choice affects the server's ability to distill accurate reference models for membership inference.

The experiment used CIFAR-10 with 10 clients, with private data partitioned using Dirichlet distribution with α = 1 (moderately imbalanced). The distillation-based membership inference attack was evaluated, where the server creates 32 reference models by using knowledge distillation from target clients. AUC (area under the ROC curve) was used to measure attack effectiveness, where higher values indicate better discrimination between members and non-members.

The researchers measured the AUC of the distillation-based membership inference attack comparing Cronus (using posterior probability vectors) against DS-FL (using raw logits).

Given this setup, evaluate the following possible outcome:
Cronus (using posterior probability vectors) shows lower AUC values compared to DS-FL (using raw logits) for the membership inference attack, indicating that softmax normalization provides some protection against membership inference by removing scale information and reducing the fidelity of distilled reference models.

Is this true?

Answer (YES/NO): YES